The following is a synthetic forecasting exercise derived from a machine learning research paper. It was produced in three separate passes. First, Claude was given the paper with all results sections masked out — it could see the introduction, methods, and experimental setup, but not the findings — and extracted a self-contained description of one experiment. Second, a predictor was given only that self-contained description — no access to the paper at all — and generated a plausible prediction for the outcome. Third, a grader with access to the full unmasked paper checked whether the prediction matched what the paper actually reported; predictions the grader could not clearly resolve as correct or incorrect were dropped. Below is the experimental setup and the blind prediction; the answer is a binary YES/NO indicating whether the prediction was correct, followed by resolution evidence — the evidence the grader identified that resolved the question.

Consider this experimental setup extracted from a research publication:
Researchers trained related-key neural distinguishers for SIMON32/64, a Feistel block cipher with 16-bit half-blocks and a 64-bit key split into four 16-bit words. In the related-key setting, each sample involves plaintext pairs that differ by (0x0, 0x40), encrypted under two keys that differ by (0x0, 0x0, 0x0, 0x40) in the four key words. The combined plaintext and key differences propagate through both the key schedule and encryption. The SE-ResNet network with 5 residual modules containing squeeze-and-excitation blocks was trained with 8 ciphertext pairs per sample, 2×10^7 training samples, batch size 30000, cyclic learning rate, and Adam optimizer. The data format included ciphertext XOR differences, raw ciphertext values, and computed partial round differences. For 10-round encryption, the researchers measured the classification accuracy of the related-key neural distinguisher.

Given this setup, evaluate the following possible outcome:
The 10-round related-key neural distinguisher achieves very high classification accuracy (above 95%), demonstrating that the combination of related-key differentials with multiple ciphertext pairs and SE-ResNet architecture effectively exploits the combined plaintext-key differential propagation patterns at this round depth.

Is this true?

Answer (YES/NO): YES